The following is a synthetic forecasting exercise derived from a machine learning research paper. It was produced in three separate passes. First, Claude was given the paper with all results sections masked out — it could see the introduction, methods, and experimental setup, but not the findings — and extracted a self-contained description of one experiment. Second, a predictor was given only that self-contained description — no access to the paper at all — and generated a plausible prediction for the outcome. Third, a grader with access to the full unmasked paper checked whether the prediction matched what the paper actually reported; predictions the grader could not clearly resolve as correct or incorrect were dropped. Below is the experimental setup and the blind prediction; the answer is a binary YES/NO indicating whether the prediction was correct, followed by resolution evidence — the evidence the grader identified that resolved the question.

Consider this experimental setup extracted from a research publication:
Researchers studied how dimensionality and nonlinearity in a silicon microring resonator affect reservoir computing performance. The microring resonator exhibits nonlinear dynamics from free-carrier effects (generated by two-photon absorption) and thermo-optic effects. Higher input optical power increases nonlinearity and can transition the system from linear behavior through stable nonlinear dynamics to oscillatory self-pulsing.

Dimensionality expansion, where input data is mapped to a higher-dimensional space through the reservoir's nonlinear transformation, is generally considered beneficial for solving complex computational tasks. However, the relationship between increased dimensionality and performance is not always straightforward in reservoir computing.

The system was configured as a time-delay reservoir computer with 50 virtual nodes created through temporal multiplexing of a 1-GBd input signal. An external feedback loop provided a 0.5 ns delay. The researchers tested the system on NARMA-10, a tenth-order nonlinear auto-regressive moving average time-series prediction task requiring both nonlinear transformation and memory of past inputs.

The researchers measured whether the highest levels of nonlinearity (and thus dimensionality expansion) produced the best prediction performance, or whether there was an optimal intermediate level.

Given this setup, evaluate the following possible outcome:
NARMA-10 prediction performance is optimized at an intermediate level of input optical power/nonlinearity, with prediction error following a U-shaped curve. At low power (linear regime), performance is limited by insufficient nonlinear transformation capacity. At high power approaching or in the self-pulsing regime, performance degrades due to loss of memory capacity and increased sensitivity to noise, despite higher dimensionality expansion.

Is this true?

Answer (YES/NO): NO